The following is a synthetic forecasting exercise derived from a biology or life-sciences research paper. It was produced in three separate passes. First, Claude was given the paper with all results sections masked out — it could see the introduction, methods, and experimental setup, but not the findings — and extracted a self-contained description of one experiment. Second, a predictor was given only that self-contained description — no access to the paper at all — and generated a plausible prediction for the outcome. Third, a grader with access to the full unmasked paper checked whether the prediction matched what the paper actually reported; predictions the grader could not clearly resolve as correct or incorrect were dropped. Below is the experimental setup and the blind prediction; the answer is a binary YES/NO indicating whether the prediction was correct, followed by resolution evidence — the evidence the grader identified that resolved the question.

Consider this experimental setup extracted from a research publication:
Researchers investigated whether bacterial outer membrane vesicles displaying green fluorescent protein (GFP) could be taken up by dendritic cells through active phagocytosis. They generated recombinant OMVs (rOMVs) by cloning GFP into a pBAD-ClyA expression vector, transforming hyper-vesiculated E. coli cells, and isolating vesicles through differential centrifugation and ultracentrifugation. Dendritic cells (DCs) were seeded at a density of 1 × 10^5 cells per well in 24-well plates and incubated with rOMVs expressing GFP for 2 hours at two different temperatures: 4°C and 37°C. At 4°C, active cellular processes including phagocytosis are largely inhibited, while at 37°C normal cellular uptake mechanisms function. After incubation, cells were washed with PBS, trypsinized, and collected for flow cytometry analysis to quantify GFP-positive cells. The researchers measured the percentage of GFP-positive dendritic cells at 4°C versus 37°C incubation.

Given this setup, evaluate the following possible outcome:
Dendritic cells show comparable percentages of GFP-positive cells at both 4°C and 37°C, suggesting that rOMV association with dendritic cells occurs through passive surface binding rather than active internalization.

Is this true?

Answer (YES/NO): NO